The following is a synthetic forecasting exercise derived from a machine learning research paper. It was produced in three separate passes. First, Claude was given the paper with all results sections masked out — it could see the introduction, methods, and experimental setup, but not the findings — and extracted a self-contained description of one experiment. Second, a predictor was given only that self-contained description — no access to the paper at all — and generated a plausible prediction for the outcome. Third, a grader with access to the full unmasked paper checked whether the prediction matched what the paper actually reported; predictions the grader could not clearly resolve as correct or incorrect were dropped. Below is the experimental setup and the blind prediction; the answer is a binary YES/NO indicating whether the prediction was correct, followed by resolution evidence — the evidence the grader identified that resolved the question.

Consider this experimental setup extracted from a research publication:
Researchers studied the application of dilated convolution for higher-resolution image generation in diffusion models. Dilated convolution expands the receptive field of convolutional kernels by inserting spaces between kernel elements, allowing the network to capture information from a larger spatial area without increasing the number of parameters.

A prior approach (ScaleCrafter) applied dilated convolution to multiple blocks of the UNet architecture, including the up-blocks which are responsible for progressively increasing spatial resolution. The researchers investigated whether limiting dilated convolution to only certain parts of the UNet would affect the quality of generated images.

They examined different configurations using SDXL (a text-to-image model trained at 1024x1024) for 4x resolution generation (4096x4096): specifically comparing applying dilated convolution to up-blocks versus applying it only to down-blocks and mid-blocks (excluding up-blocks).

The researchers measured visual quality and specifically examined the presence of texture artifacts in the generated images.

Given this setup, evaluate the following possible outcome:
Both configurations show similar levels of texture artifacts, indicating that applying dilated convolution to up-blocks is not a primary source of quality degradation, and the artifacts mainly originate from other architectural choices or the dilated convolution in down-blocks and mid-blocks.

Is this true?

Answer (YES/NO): NO